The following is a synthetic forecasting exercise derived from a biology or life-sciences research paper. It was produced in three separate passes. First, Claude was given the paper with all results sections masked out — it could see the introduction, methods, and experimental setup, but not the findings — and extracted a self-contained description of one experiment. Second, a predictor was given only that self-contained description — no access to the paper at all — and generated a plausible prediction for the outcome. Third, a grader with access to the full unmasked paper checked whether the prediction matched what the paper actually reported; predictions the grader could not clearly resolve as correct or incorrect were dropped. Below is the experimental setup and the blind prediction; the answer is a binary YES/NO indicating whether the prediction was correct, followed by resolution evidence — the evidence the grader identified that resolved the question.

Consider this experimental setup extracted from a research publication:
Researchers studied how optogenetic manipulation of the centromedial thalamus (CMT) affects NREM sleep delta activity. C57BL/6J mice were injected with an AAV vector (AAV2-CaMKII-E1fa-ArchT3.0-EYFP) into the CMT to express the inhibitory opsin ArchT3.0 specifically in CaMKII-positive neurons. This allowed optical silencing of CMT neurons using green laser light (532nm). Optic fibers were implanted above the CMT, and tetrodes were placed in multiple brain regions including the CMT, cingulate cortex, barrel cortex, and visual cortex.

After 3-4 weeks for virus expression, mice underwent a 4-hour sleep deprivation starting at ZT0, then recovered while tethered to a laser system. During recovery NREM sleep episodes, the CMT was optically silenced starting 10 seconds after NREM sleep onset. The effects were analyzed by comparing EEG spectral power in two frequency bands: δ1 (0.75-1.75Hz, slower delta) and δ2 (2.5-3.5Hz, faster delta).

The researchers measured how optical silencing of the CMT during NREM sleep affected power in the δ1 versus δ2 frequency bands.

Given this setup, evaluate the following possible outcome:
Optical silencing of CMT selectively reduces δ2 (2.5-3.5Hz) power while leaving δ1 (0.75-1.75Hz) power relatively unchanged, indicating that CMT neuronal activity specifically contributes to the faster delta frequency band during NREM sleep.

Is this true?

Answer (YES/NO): NO